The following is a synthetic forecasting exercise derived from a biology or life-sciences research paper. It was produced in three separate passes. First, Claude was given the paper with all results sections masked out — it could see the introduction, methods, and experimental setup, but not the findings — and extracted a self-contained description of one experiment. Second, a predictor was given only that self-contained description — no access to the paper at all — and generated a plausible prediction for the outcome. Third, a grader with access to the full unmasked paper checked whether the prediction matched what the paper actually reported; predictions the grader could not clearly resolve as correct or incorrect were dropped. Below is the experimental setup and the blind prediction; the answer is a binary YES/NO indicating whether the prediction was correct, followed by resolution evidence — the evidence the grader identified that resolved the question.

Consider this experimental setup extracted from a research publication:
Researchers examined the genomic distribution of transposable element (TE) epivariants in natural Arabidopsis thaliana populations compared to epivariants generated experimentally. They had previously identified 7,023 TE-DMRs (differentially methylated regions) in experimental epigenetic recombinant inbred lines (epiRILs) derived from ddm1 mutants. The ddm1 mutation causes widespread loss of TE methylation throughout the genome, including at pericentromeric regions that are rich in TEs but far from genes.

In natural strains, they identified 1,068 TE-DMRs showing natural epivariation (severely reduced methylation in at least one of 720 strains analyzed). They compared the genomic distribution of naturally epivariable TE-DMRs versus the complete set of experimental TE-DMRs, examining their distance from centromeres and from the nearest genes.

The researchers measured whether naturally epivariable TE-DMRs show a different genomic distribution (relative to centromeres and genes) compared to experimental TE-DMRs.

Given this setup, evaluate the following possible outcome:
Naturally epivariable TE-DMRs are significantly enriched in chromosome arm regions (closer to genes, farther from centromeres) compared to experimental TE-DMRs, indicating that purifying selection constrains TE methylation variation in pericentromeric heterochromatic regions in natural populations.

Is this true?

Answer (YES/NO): NO